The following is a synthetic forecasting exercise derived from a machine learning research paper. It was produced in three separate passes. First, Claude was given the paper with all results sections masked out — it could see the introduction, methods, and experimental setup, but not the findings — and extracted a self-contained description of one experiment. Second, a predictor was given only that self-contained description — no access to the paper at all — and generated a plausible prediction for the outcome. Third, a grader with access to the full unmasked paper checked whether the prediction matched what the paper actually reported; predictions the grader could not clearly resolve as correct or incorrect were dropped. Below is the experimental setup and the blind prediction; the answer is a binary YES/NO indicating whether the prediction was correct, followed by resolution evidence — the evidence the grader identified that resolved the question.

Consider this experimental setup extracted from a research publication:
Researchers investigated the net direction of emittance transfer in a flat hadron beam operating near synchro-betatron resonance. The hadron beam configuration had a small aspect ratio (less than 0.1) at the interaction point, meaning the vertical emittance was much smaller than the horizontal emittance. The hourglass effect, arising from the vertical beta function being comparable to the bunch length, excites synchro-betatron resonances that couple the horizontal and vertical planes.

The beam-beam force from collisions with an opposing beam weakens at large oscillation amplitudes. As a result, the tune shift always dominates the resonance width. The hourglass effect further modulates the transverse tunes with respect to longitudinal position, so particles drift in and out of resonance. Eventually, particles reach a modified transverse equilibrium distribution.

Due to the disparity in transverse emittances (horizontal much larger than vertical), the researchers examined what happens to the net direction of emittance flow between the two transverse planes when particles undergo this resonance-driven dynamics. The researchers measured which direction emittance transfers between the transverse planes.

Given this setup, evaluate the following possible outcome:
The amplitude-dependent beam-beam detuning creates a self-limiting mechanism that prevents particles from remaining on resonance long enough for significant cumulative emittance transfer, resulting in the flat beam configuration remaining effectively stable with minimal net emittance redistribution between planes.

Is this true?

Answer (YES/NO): NO